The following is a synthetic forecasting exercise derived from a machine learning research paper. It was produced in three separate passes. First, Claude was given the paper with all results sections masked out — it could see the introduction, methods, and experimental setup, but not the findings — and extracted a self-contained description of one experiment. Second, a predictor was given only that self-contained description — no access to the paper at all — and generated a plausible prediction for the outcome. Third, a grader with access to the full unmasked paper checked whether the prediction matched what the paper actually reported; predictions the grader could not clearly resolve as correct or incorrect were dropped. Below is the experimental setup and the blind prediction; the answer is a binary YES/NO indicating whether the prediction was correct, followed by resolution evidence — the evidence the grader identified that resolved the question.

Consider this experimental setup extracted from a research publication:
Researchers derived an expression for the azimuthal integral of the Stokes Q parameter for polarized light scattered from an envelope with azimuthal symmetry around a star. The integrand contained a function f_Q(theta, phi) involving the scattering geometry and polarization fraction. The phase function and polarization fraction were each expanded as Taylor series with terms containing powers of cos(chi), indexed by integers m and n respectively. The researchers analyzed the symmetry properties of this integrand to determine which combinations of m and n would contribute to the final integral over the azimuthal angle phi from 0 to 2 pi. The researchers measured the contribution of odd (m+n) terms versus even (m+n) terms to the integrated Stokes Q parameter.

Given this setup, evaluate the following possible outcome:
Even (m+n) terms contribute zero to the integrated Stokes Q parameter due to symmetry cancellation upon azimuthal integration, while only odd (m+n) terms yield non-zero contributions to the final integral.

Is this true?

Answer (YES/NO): NO